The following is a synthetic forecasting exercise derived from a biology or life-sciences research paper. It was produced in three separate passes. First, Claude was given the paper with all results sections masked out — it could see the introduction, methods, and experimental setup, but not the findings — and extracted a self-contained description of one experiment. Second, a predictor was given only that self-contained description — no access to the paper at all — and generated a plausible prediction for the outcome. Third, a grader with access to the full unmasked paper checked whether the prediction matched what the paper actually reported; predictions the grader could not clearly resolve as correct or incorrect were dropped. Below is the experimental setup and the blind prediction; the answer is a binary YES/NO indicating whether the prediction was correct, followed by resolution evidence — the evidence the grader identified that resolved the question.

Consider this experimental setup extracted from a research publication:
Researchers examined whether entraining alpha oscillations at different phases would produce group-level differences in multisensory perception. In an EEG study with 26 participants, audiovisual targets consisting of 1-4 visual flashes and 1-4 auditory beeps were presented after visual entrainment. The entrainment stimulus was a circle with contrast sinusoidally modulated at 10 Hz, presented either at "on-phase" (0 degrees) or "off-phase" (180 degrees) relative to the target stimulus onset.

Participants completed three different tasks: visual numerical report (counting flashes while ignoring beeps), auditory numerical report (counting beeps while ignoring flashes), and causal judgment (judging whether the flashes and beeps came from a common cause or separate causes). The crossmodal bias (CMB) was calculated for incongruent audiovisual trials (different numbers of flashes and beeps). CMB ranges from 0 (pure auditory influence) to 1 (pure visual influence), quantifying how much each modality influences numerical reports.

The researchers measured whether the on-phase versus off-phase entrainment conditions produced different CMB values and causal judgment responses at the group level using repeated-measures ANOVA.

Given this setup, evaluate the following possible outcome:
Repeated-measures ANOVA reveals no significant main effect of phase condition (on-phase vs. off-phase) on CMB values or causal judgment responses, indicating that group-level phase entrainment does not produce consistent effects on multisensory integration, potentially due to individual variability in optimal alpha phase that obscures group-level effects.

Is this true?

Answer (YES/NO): YES